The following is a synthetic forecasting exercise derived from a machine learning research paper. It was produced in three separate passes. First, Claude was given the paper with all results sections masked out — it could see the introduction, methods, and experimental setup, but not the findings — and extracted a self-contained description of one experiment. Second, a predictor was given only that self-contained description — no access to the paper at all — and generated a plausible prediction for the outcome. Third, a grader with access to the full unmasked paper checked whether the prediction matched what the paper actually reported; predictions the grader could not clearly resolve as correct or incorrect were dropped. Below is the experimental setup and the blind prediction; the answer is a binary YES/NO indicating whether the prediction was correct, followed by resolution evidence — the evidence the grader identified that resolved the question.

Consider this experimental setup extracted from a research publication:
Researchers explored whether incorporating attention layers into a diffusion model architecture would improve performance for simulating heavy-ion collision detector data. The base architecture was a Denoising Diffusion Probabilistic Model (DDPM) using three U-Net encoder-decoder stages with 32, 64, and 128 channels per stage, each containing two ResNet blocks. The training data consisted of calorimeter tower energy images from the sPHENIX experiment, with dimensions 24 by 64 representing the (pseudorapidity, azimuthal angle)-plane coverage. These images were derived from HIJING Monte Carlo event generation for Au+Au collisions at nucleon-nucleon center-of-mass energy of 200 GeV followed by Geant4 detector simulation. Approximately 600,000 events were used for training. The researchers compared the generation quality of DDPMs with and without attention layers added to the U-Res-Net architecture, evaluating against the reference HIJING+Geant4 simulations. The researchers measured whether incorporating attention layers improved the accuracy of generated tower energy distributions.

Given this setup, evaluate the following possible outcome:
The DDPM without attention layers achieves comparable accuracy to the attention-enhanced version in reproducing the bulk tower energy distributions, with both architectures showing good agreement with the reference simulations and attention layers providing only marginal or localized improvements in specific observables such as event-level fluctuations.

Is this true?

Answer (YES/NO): NO